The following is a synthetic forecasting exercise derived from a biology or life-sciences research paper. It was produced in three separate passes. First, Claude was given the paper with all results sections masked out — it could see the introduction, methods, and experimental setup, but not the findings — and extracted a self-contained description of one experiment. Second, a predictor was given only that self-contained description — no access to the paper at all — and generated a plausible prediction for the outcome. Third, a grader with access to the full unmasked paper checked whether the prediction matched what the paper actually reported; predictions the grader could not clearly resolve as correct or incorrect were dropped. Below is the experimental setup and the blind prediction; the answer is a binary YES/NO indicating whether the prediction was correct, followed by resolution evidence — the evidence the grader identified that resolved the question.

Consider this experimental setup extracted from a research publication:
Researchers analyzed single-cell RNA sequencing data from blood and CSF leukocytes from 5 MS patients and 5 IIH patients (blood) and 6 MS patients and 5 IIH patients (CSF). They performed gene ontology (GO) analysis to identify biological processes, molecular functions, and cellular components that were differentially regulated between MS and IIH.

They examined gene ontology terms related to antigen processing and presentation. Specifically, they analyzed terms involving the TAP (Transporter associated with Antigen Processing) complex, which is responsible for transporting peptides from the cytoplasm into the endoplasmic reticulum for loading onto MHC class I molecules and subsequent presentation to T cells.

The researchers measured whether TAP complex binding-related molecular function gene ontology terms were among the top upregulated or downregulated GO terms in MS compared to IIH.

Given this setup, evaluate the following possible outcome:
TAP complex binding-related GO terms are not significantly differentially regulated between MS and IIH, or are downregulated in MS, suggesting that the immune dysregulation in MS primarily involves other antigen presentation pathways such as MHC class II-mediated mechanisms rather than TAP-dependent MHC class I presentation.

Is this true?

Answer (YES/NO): NO